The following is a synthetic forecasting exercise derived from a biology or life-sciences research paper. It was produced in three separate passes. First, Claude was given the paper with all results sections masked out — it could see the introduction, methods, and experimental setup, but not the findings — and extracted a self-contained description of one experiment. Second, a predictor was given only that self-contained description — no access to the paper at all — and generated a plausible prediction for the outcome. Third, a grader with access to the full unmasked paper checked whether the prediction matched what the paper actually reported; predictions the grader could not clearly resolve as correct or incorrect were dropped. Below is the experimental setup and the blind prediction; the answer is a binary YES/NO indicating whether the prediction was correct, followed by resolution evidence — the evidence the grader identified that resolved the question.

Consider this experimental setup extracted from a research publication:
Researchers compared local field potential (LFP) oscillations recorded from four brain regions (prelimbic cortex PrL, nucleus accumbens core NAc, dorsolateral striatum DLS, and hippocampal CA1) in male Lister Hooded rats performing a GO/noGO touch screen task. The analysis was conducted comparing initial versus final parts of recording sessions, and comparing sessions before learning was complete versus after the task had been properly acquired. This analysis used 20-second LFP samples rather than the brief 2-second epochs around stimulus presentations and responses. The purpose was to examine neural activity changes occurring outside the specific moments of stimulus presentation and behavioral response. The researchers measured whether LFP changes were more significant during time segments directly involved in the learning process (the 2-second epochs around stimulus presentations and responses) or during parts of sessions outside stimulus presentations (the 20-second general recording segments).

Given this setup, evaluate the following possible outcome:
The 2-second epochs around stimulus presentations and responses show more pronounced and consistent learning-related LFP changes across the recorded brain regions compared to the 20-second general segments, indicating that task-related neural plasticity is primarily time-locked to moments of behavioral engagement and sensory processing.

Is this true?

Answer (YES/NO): NO